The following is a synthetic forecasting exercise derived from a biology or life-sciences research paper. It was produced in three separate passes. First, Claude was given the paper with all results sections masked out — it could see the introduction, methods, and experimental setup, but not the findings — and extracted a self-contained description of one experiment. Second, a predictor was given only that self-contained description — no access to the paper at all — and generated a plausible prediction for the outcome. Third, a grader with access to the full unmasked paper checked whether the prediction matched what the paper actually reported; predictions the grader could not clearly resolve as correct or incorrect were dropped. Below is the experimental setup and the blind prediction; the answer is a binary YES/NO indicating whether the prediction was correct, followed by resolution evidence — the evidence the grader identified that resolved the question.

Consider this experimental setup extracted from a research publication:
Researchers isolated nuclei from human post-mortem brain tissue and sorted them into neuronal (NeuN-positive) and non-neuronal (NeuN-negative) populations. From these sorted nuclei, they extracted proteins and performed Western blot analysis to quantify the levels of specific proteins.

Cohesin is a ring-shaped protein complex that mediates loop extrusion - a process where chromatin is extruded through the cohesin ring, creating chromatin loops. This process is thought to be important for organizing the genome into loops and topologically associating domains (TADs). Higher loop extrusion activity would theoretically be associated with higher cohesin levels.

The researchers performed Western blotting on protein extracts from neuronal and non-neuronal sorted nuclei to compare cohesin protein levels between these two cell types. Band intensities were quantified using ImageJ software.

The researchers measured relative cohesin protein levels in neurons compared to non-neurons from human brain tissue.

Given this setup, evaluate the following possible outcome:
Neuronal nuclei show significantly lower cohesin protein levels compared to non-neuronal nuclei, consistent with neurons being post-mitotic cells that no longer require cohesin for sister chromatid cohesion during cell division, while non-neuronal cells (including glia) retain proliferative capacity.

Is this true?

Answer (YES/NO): NO